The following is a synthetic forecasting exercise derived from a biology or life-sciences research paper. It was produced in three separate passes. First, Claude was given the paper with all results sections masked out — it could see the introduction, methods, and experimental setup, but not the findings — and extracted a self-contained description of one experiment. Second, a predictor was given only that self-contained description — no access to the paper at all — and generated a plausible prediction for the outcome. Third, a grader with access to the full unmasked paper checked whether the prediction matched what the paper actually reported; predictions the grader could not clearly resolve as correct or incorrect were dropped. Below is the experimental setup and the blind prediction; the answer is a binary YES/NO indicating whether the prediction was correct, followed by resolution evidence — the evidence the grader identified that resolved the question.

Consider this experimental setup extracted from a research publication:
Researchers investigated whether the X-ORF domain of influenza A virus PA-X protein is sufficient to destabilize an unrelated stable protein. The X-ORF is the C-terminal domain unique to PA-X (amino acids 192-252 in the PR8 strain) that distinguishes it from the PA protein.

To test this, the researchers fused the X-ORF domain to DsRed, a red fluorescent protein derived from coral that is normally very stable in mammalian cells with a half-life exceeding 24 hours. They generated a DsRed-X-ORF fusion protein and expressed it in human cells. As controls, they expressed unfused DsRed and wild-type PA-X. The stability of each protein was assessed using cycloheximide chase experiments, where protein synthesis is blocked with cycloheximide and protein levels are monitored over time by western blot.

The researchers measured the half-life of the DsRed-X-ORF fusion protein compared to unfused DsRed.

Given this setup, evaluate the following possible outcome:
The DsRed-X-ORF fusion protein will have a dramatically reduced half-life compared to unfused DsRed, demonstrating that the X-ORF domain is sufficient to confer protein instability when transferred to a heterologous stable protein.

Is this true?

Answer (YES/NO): YES